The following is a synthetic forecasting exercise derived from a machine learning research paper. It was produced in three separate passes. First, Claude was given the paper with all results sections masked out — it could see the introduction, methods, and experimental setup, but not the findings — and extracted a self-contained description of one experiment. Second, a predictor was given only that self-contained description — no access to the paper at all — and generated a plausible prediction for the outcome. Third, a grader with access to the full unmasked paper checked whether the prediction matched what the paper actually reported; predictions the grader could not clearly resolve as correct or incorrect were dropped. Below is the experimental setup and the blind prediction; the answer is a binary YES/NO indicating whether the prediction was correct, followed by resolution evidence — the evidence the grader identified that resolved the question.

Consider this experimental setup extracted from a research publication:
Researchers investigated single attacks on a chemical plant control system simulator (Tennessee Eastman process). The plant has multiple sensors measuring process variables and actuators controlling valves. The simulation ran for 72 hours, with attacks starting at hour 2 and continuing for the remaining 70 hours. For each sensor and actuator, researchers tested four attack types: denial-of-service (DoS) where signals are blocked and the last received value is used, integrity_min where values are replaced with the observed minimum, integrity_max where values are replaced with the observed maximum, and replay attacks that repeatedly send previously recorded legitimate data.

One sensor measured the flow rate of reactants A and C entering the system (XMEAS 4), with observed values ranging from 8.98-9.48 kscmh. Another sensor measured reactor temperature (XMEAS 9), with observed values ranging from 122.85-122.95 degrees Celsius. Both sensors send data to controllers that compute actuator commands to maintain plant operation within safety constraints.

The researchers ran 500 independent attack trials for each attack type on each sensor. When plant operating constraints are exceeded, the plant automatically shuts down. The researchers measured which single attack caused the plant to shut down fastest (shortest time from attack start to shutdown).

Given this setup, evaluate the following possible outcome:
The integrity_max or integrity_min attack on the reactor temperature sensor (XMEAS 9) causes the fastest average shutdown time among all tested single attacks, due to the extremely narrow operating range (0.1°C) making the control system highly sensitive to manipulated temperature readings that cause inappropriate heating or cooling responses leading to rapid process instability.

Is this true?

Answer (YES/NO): NO